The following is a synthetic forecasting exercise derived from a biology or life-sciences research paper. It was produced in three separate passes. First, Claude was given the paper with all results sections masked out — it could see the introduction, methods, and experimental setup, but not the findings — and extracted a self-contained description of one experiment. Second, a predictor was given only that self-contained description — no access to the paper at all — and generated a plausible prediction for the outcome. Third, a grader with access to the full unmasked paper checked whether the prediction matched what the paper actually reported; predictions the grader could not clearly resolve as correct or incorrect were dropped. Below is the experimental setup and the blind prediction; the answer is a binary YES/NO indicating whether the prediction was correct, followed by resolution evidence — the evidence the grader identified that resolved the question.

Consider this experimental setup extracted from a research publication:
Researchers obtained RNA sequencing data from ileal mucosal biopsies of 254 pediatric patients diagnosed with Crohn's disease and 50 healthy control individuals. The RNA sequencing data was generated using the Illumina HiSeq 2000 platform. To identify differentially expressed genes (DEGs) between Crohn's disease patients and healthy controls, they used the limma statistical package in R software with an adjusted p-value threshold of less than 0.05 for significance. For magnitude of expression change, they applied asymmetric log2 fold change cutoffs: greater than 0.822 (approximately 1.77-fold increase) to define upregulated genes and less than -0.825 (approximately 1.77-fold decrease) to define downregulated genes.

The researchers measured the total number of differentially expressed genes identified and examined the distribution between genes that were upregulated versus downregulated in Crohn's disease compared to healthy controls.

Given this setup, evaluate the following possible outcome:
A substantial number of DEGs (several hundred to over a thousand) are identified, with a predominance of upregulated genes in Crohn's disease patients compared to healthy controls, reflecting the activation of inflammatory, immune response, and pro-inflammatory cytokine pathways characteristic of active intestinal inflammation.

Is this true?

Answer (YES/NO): NO